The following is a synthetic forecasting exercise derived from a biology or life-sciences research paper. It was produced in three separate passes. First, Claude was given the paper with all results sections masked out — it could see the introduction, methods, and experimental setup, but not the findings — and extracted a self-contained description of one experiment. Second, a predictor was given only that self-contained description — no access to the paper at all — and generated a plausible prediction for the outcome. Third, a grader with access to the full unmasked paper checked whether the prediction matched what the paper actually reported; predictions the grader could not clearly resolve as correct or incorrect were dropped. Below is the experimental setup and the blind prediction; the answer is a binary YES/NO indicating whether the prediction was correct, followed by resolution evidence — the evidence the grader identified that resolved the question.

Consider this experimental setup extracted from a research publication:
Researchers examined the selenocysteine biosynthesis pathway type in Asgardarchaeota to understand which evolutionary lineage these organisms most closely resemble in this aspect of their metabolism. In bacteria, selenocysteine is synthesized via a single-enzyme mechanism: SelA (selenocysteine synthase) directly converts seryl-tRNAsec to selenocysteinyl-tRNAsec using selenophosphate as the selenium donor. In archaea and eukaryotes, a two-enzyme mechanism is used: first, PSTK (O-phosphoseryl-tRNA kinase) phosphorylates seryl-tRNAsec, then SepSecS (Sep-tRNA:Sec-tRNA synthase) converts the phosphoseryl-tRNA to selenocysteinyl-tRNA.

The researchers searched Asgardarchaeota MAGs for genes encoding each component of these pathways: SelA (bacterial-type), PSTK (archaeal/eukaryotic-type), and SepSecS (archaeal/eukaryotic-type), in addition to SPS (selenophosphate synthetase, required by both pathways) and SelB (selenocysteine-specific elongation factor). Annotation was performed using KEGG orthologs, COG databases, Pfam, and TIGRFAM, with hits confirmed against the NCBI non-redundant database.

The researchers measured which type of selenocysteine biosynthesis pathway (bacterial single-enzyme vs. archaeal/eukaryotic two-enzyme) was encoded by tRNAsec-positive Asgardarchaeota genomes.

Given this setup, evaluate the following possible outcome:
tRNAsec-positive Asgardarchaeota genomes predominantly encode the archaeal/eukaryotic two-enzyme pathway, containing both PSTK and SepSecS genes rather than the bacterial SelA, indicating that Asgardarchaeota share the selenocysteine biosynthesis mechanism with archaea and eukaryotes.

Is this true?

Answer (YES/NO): YES